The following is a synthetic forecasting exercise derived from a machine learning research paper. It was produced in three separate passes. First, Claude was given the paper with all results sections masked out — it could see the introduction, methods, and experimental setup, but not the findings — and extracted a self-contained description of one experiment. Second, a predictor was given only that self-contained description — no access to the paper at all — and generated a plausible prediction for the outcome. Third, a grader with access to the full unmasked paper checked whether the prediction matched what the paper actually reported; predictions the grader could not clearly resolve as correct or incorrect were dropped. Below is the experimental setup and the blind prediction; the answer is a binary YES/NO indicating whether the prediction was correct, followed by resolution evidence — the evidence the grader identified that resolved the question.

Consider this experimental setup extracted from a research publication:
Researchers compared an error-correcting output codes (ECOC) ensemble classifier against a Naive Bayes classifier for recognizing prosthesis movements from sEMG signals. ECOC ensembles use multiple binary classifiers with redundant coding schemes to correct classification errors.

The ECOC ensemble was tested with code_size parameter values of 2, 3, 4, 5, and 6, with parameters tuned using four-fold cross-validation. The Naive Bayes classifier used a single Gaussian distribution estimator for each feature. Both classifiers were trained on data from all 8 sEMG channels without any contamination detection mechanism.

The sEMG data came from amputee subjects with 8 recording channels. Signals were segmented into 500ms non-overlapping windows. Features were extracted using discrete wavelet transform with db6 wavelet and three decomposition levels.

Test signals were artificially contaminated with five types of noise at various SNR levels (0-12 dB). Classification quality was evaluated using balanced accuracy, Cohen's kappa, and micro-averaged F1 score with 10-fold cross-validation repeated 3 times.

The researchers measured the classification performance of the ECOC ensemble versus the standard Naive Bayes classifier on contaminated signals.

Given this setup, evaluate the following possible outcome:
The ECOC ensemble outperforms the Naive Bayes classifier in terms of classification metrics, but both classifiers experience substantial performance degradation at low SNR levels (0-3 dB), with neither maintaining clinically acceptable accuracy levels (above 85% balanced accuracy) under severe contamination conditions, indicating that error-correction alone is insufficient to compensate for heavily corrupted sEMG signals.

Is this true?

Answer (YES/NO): NO